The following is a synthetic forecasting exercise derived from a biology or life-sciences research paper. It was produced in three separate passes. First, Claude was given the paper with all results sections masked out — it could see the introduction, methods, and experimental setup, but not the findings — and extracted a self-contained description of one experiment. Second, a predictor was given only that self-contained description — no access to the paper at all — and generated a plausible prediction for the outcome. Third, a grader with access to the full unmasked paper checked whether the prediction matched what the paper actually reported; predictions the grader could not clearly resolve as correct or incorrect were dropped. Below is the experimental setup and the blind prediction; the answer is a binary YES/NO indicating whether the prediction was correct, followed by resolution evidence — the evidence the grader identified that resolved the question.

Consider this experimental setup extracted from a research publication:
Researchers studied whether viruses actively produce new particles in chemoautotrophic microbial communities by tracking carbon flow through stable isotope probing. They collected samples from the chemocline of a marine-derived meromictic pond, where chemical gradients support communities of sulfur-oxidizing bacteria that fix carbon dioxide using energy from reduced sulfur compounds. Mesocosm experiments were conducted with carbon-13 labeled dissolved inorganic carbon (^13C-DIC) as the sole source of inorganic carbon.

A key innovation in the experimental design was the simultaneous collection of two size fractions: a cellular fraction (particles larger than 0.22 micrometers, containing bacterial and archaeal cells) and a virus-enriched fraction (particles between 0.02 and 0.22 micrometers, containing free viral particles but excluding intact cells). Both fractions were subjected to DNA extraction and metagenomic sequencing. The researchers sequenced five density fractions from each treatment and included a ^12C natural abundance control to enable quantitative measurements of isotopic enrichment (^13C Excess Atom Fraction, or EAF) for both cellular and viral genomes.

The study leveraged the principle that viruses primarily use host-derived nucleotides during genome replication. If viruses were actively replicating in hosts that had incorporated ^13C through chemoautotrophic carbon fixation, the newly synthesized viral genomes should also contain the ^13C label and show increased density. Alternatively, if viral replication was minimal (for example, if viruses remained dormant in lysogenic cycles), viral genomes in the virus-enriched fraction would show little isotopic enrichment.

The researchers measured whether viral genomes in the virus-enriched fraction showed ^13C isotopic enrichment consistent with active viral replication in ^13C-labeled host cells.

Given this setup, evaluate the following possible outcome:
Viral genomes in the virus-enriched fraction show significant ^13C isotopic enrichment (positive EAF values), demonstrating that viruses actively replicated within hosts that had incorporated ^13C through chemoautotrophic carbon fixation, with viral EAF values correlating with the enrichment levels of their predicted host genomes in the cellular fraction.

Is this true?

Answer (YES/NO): YES